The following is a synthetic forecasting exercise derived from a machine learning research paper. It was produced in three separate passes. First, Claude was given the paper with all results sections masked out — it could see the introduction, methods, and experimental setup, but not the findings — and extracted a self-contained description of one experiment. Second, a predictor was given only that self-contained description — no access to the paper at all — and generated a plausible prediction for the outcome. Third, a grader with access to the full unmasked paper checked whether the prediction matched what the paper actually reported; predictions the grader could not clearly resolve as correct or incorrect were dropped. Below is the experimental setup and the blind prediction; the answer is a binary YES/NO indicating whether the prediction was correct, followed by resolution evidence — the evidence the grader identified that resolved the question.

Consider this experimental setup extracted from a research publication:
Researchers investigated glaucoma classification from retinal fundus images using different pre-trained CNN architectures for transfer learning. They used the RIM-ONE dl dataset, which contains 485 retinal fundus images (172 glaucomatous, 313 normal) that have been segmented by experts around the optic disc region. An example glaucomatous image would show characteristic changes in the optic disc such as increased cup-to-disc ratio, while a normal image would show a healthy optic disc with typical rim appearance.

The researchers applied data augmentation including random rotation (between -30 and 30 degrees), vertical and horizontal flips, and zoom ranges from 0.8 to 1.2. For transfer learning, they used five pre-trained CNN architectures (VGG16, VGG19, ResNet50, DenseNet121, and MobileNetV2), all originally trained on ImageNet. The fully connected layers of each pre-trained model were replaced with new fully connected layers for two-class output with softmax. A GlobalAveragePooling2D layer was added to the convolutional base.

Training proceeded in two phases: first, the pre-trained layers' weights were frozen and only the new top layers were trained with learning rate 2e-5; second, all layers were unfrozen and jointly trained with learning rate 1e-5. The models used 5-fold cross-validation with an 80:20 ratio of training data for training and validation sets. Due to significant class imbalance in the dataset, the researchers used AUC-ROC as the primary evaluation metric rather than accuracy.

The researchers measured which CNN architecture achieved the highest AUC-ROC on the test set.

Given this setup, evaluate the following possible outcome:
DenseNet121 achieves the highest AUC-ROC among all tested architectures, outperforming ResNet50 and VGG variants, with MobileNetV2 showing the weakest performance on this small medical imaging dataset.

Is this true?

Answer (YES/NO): NO